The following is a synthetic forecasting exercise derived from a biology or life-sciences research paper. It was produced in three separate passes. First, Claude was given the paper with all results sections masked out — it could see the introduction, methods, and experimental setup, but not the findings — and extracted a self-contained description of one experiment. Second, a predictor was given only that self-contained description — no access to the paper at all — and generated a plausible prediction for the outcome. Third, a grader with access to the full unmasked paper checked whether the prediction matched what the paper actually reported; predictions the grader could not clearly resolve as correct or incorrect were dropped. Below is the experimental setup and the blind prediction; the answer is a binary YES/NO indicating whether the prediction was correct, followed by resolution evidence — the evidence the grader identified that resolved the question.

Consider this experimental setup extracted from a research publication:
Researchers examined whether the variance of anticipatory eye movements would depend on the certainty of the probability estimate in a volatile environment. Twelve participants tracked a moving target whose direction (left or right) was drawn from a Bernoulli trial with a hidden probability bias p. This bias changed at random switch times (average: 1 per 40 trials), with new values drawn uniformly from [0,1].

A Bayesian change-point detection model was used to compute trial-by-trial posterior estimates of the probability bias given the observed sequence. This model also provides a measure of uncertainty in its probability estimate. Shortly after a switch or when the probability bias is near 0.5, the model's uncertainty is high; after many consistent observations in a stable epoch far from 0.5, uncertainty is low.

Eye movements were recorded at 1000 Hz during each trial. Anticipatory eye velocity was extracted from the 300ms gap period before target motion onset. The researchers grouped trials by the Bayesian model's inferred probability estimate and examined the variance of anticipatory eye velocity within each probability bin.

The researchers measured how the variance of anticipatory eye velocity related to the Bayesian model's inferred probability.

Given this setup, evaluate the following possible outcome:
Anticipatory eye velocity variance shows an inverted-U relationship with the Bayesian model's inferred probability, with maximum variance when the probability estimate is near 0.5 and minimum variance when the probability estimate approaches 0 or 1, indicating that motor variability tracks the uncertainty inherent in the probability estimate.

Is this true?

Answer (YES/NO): YES